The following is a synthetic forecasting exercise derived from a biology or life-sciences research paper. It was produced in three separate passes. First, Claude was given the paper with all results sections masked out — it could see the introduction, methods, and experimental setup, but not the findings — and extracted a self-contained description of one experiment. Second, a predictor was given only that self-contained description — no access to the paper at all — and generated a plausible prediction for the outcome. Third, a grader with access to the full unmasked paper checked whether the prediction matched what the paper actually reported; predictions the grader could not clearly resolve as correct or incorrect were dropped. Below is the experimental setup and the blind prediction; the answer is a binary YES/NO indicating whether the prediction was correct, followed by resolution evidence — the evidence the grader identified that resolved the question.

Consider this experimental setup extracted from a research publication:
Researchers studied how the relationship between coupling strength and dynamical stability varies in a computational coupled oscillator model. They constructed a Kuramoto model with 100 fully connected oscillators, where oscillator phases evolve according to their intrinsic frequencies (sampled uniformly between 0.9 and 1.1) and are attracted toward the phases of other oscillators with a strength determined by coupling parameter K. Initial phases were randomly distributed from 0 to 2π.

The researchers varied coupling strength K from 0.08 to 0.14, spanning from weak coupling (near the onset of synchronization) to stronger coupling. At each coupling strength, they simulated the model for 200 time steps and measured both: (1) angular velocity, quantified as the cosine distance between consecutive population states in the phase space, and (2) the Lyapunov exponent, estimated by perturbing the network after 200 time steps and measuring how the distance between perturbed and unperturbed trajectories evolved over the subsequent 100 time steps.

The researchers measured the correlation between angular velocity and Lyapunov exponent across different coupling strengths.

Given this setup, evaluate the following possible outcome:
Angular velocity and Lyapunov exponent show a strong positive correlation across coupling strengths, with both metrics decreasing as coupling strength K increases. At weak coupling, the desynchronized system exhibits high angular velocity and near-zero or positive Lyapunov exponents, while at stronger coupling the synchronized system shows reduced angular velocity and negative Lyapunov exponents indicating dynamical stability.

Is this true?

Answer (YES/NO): YES